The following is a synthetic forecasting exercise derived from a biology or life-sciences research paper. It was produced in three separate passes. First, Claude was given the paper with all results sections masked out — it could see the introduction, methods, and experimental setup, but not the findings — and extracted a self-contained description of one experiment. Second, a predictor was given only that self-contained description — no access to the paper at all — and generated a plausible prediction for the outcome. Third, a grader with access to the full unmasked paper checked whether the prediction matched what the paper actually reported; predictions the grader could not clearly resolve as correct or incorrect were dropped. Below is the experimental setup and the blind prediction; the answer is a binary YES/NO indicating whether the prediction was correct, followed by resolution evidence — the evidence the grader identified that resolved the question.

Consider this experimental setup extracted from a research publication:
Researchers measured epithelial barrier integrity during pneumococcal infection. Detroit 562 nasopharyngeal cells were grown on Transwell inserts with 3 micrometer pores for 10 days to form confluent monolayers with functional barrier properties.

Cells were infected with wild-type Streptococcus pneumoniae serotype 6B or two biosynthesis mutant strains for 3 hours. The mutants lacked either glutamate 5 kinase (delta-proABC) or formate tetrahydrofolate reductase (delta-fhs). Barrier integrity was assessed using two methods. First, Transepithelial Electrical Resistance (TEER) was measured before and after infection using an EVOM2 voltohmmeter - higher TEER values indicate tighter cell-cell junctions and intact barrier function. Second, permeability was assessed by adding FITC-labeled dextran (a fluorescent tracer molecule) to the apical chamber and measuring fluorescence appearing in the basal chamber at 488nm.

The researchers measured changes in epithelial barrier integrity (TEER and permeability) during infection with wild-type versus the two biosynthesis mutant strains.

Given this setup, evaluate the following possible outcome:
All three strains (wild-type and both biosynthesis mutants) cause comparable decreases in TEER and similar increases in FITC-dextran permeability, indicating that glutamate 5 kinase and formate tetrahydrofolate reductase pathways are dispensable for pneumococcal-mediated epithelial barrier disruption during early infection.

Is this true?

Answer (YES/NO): NO